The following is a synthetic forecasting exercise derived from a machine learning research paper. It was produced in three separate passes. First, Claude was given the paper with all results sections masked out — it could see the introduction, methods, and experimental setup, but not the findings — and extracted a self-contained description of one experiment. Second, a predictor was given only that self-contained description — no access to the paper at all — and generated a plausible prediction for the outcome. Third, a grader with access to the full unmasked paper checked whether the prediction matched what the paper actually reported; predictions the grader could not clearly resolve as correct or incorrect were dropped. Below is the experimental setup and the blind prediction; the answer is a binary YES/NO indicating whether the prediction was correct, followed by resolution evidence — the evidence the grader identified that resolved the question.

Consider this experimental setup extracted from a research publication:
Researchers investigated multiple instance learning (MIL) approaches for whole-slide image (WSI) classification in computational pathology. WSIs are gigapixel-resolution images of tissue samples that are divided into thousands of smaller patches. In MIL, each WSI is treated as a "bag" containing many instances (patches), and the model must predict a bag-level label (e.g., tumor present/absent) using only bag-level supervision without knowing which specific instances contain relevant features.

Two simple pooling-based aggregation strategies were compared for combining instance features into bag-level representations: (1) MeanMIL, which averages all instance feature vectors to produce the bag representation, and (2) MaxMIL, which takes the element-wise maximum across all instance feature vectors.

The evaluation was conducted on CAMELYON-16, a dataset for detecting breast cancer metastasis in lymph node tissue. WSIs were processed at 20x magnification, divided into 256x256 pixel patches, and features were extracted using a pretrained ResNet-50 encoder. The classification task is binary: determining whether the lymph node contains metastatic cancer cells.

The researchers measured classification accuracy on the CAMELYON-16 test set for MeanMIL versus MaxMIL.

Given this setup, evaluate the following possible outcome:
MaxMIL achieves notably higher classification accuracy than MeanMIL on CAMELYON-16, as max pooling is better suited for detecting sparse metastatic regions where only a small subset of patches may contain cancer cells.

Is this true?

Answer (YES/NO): YES